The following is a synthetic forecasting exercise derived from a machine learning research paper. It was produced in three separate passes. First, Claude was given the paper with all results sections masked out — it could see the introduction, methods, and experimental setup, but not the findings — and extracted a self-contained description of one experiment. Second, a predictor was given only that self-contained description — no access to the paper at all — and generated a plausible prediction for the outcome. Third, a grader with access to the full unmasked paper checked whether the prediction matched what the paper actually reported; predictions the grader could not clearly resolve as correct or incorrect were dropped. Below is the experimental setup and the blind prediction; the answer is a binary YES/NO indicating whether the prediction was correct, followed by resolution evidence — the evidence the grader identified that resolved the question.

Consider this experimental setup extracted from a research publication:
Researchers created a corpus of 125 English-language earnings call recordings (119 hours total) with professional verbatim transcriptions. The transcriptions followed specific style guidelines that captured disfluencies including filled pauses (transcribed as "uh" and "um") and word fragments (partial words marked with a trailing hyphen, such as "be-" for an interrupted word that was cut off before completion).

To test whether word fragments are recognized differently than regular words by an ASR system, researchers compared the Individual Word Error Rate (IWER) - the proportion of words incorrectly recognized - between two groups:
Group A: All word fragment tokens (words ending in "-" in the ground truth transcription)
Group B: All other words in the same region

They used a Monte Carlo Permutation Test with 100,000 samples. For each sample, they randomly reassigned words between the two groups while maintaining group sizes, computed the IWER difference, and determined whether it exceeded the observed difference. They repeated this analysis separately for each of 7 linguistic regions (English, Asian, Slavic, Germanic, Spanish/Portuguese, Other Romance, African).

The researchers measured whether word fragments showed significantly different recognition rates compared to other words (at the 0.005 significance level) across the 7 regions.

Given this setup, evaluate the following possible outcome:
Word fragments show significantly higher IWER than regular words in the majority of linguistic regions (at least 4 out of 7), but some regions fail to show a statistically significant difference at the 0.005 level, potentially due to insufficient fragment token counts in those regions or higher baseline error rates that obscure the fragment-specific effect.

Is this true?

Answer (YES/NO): YES